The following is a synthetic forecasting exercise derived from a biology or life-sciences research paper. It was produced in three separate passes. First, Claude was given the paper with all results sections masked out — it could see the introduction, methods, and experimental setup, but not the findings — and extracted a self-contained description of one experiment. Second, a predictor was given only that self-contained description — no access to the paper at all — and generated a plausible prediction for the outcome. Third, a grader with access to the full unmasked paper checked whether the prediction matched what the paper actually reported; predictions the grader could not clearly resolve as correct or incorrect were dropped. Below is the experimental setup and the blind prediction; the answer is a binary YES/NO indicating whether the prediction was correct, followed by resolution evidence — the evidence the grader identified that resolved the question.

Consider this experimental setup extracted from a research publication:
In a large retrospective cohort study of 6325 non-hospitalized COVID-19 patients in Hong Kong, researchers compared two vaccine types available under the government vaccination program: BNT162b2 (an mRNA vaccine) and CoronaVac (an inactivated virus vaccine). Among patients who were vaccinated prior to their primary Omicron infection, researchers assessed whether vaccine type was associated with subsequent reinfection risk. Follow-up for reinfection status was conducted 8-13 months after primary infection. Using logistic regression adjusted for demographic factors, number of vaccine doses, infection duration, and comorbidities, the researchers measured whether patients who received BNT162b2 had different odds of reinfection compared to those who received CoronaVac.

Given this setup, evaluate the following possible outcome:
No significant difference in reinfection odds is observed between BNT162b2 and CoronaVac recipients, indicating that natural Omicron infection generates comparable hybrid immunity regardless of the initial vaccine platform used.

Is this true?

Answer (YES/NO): YES